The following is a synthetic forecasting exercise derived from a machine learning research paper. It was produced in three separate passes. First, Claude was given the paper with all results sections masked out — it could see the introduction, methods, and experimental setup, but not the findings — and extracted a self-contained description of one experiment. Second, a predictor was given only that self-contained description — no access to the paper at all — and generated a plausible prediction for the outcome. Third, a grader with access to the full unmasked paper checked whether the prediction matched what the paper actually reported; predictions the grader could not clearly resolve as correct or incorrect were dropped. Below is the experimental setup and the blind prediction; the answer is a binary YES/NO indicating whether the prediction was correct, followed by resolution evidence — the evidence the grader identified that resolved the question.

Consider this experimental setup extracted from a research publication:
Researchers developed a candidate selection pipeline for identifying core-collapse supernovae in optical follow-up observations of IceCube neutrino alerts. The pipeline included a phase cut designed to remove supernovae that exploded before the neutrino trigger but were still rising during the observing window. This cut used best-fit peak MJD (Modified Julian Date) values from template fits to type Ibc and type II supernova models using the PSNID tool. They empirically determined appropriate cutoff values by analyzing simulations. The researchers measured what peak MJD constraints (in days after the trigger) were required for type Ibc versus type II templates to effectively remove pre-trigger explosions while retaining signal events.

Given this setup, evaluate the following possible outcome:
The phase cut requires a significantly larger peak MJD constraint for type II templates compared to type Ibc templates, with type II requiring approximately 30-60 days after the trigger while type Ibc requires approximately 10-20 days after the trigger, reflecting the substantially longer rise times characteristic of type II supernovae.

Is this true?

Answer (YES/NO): NO